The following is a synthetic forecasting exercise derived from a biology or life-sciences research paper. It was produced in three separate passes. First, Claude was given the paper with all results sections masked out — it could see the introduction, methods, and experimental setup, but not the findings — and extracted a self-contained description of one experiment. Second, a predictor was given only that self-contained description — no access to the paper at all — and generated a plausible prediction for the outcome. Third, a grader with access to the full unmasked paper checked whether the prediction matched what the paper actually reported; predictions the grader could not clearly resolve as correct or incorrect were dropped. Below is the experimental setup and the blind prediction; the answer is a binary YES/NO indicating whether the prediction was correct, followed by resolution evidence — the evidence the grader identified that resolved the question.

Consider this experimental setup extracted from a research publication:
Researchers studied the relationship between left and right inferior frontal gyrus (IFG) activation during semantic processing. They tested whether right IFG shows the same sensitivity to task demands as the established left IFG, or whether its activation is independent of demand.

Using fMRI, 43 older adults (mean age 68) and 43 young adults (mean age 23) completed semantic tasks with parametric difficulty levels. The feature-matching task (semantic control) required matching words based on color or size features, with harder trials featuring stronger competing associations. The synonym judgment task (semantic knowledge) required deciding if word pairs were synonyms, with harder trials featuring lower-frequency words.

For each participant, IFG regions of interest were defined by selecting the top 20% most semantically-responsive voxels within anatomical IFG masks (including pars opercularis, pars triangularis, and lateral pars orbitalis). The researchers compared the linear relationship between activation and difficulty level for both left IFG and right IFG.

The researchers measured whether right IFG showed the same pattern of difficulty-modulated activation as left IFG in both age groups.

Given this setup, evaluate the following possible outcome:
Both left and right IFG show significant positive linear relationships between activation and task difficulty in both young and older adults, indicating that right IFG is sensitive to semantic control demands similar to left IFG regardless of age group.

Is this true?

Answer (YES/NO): YES